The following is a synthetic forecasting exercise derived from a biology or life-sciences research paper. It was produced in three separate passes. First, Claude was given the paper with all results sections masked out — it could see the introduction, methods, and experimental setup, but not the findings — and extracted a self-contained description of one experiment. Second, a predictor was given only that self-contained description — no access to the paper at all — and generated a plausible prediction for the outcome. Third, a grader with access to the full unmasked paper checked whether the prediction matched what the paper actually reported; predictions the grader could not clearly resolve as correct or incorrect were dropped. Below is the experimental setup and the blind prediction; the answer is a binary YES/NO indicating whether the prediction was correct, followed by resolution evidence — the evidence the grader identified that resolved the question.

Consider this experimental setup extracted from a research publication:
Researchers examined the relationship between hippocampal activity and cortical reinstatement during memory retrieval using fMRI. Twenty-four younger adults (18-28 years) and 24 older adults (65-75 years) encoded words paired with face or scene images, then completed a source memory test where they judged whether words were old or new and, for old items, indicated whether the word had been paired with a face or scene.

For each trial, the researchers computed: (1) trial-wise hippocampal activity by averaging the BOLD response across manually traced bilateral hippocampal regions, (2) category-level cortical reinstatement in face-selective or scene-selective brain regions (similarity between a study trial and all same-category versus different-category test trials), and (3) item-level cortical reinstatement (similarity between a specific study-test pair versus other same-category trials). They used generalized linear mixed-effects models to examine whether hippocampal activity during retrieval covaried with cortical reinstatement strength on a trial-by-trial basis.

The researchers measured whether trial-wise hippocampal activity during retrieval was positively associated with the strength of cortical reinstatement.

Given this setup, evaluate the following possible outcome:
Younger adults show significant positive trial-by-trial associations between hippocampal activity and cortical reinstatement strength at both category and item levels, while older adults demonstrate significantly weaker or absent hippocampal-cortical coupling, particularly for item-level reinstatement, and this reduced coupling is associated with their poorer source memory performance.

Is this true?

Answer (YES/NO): NO